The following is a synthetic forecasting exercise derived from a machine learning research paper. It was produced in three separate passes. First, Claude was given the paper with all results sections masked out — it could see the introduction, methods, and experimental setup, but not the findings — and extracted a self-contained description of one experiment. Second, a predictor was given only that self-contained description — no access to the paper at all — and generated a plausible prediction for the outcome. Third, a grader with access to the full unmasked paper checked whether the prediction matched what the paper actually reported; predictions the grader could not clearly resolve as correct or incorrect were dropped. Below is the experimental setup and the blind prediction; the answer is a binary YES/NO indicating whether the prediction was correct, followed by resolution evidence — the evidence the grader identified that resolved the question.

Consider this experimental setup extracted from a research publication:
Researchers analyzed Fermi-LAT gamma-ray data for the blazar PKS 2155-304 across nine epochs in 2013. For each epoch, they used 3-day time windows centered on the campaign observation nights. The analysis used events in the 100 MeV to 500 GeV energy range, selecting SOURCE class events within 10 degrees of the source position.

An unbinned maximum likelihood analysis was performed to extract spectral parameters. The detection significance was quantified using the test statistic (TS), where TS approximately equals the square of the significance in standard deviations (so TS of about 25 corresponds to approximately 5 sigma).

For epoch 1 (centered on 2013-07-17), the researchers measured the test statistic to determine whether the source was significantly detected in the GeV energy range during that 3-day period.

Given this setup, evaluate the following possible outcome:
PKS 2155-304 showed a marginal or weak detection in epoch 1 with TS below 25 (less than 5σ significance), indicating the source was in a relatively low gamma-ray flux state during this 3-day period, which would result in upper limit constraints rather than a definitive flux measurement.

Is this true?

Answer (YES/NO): YES